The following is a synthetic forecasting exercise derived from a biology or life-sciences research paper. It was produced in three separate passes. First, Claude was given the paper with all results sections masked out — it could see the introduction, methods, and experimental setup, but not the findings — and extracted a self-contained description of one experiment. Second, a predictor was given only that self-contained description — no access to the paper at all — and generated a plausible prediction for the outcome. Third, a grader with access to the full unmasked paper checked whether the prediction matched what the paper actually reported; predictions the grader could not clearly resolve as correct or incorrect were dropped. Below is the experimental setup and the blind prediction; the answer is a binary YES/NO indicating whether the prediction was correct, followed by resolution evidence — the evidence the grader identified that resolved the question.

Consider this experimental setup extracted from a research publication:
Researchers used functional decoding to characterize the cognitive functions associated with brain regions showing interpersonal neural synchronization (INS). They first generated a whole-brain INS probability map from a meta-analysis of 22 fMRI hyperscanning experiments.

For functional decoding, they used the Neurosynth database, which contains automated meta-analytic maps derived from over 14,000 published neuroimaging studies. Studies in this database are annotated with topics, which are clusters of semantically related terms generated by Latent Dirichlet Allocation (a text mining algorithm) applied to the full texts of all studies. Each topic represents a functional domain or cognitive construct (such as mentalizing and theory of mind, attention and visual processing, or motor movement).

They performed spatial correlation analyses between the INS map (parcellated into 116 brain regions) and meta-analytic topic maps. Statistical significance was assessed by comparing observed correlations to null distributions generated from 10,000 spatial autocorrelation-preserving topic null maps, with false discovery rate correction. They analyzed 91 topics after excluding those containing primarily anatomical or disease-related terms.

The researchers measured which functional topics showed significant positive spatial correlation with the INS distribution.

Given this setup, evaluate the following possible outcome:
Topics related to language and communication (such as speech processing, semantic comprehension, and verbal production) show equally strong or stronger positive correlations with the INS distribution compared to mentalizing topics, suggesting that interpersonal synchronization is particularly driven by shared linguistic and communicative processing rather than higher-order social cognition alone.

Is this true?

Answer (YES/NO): NO